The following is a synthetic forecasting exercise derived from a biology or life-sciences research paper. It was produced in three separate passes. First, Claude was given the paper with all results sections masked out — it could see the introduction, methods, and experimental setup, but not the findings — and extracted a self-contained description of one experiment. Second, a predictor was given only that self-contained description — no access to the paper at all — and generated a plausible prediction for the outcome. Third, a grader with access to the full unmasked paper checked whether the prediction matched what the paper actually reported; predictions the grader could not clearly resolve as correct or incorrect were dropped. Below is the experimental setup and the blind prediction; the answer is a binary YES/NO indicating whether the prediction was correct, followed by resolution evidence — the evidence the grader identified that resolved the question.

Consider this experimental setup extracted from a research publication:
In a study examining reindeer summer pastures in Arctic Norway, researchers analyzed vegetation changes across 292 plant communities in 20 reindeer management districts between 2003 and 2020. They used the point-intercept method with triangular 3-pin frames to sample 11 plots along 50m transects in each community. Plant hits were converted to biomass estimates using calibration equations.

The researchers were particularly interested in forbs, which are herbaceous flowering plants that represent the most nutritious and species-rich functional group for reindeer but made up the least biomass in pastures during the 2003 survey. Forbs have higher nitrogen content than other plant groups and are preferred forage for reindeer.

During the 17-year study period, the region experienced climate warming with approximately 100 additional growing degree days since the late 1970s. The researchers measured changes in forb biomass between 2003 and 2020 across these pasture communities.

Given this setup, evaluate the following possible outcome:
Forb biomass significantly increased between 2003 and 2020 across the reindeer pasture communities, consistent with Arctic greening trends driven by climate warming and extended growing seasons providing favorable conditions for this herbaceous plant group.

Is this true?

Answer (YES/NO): NO